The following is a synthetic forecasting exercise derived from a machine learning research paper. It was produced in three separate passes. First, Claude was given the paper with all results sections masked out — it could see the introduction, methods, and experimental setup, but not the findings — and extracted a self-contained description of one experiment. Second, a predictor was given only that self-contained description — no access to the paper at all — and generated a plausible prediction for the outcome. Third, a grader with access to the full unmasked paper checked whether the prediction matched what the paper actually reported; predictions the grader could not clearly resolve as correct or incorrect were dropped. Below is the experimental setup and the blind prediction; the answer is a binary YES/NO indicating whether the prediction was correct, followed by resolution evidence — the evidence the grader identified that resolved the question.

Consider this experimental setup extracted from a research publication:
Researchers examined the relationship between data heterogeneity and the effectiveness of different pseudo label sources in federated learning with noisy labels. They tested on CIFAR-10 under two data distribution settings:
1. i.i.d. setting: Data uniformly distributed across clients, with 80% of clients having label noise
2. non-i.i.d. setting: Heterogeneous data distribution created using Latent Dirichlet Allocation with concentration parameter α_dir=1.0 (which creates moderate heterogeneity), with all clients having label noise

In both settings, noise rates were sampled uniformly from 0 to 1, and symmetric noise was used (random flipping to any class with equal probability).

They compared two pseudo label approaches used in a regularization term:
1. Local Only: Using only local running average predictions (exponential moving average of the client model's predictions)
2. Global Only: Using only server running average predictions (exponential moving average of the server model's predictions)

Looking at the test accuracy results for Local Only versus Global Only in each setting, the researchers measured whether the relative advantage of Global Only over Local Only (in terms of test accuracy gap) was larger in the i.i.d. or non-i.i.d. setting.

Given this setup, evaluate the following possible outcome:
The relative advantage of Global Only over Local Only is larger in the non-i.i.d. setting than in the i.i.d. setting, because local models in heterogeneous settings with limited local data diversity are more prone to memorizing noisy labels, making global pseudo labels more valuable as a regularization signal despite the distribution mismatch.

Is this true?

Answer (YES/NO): NO